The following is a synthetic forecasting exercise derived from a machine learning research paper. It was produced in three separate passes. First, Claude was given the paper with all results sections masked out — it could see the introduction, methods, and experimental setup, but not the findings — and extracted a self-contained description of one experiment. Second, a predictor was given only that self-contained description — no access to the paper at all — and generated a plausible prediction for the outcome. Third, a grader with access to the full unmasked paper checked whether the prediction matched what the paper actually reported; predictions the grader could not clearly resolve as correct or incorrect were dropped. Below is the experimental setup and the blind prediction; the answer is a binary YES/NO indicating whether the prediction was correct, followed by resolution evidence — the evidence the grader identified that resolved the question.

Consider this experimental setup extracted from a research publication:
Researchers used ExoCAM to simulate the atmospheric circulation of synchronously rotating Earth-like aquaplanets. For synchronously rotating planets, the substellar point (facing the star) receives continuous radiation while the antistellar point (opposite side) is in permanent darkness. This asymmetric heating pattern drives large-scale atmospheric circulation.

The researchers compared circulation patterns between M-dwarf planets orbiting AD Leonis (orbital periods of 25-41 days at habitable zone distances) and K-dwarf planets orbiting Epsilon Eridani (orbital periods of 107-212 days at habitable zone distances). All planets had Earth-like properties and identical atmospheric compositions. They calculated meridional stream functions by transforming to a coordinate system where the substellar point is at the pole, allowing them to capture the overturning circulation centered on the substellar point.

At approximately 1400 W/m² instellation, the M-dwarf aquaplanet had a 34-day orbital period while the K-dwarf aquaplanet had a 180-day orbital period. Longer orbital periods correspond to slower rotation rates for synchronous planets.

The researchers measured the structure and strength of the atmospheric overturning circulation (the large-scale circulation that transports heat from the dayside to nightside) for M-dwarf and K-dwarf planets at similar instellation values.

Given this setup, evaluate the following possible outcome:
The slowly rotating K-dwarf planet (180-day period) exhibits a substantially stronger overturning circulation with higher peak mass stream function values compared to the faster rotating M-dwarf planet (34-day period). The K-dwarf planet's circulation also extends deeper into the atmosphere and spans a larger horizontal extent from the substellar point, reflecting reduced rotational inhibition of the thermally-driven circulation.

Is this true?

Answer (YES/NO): NO